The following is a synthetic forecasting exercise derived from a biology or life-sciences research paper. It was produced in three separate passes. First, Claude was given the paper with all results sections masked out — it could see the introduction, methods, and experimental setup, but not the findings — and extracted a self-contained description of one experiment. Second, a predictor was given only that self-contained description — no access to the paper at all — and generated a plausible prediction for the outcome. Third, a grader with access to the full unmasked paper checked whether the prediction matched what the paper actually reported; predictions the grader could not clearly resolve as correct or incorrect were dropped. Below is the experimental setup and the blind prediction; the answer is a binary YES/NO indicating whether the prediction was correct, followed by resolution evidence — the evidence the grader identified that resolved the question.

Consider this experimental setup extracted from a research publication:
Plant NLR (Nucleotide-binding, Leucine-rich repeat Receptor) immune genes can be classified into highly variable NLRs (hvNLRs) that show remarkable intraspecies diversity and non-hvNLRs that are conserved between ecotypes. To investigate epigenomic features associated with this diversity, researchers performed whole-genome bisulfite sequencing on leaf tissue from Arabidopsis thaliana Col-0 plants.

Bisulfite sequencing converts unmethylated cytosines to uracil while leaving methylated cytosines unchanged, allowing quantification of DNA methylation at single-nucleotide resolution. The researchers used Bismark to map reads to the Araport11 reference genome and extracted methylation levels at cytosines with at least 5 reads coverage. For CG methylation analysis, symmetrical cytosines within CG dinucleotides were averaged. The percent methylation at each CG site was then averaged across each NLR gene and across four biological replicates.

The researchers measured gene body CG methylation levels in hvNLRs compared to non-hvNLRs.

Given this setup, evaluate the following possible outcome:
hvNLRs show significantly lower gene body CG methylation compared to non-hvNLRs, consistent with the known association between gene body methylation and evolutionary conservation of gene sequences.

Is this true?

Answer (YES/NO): YES